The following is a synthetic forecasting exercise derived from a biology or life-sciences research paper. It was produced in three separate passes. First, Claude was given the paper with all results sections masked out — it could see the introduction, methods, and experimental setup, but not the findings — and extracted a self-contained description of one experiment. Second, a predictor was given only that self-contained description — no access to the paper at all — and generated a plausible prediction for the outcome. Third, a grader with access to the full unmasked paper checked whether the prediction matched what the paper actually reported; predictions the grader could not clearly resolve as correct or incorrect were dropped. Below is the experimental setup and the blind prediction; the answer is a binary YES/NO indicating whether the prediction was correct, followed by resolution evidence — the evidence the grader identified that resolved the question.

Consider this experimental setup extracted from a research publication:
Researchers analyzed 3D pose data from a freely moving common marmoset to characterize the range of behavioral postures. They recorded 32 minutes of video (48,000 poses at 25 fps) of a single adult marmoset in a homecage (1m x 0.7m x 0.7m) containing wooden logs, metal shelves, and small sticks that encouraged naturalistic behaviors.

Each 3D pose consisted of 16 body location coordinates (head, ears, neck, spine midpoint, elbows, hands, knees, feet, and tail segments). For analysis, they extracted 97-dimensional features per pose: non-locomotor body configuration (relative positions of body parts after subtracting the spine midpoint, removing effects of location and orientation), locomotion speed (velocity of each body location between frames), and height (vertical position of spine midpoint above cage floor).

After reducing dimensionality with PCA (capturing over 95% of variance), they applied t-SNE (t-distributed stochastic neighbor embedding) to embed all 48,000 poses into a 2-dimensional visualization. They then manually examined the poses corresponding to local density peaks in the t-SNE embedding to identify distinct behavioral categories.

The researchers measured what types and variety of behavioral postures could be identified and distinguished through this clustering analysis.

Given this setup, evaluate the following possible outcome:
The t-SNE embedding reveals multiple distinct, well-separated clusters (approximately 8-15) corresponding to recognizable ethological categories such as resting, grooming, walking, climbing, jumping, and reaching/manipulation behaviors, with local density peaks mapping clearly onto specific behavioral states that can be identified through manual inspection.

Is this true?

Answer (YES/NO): YES